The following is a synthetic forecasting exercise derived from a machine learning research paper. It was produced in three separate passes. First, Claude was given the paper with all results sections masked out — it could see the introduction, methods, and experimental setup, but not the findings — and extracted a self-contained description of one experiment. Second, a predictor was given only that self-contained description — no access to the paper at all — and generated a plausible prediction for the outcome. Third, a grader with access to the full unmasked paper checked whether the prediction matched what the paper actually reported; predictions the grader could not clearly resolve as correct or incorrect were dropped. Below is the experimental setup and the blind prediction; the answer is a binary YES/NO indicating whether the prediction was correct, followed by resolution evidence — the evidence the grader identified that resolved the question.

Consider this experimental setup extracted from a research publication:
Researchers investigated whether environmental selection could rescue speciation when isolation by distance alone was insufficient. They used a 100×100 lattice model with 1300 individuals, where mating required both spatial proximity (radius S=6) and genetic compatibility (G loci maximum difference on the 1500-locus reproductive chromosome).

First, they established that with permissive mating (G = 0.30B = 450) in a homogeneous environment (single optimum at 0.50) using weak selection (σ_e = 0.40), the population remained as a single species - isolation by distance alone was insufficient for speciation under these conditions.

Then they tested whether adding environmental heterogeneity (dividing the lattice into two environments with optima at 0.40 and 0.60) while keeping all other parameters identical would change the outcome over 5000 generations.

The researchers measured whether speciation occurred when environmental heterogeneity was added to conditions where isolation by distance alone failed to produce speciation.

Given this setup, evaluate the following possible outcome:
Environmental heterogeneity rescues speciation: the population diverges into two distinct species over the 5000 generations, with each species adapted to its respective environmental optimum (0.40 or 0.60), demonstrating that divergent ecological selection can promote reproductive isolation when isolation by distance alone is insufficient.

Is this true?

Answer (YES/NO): NO